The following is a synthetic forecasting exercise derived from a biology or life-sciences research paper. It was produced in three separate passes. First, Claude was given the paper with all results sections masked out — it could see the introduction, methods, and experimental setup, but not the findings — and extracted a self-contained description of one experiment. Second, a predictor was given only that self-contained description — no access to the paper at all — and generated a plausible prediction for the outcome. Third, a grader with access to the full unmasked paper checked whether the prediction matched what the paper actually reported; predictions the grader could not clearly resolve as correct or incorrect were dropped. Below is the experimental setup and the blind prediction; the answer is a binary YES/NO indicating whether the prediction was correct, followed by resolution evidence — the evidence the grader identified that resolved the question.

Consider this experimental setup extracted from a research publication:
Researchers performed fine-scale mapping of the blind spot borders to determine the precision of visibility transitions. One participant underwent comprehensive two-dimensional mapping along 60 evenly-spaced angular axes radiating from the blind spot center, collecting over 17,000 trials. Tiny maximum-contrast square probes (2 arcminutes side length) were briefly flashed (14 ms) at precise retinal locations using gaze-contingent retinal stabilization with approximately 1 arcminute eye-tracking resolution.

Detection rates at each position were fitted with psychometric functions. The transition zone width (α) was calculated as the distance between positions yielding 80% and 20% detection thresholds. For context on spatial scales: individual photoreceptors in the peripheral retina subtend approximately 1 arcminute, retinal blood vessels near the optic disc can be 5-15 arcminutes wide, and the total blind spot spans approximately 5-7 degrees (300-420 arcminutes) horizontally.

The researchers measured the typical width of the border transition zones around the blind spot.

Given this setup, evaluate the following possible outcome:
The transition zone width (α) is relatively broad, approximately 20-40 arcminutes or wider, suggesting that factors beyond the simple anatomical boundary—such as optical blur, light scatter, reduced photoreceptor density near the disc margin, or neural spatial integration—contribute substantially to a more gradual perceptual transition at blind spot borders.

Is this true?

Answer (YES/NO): YES